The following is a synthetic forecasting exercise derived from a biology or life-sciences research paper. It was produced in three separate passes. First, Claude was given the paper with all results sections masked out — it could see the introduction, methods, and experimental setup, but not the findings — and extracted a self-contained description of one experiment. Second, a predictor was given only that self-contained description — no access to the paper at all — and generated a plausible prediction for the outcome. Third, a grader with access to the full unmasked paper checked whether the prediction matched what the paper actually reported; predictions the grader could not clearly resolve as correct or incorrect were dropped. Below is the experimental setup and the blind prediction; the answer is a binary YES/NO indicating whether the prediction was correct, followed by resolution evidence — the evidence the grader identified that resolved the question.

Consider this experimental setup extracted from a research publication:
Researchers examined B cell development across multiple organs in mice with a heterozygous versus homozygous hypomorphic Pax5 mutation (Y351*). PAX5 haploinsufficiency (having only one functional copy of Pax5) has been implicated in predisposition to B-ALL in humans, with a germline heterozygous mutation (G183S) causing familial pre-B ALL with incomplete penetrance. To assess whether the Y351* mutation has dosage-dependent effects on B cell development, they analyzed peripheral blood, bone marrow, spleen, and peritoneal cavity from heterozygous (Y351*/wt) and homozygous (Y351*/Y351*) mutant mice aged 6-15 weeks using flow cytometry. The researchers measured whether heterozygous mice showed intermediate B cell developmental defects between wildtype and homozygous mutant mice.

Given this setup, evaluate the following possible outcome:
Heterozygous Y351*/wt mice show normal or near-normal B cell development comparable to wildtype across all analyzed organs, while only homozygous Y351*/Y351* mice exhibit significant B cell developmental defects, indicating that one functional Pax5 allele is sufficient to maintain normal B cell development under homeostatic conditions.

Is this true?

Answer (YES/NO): NO